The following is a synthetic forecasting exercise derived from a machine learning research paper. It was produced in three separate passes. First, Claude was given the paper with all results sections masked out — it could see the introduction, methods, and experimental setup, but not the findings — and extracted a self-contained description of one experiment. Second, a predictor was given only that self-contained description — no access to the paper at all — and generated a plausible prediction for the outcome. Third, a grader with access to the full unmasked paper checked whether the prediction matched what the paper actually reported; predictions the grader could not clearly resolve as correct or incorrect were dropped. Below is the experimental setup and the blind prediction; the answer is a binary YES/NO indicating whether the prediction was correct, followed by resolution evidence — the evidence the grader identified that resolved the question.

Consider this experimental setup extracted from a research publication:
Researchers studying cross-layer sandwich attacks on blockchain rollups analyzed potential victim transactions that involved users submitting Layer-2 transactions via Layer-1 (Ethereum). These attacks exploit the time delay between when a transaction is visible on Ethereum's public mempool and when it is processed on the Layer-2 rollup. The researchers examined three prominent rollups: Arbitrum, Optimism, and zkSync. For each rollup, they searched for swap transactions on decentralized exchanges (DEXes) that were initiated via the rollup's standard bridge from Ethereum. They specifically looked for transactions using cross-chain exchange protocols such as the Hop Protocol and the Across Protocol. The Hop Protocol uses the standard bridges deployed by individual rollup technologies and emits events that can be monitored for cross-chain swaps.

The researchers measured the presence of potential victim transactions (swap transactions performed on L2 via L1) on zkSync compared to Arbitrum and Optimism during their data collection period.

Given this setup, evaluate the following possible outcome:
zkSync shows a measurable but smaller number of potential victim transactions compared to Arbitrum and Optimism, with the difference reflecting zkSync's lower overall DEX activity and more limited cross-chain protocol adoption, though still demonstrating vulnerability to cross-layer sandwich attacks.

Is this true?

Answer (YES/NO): NO